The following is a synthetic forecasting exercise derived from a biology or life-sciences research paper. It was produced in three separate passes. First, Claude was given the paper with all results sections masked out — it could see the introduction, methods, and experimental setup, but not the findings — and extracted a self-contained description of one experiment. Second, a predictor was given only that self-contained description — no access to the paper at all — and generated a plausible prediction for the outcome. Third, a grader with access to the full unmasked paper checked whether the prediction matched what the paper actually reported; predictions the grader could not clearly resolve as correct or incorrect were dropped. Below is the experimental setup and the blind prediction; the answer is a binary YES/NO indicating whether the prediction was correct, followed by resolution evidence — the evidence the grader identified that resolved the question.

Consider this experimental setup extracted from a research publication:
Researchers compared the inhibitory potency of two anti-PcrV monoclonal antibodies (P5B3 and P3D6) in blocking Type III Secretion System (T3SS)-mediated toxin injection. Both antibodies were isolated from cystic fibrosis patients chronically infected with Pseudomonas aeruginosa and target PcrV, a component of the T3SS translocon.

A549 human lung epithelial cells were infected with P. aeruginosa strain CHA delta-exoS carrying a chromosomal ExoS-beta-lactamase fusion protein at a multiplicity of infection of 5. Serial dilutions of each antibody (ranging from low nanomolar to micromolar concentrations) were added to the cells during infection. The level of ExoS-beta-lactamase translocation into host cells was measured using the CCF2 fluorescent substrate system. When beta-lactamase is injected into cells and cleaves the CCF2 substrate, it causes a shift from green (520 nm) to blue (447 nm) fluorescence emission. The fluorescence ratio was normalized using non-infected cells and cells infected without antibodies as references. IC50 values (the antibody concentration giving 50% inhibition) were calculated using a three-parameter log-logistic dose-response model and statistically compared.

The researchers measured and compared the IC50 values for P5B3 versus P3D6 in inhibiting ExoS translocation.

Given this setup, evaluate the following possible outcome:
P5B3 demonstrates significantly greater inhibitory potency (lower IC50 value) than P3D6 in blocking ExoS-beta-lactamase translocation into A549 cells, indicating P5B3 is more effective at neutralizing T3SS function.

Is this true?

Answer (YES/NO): NO